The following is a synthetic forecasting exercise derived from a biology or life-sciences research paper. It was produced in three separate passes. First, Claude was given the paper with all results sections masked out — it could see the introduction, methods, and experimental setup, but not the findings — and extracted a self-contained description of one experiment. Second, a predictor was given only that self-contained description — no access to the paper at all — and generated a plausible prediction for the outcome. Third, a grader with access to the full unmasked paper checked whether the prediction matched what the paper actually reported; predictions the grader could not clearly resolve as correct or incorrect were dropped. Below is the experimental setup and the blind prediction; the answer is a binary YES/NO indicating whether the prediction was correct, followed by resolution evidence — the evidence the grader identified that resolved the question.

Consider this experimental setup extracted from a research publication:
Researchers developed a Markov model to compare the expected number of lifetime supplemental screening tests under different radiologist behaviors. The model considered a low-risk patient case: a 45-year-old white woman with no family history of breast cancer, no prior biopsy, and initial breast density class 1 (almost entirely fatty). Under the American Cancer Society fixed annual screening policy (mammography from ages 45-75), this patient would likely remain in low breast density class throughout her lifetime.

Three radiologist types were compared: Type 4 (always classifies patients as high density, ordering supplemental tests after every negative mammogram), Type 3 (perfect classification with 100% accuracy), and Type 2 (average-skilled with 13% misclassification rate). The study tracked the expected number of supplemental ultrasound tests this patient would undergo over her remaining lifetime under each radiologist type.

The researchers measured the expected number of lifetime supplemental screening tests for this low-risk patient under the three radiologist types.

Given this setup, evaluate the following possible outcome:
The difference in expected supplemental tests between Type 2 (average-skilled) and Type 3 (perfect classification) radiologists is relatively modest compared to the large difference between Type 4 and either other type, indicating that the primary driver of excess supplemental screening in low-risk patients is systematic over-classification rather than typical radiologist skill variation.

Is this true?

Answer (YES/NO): YES